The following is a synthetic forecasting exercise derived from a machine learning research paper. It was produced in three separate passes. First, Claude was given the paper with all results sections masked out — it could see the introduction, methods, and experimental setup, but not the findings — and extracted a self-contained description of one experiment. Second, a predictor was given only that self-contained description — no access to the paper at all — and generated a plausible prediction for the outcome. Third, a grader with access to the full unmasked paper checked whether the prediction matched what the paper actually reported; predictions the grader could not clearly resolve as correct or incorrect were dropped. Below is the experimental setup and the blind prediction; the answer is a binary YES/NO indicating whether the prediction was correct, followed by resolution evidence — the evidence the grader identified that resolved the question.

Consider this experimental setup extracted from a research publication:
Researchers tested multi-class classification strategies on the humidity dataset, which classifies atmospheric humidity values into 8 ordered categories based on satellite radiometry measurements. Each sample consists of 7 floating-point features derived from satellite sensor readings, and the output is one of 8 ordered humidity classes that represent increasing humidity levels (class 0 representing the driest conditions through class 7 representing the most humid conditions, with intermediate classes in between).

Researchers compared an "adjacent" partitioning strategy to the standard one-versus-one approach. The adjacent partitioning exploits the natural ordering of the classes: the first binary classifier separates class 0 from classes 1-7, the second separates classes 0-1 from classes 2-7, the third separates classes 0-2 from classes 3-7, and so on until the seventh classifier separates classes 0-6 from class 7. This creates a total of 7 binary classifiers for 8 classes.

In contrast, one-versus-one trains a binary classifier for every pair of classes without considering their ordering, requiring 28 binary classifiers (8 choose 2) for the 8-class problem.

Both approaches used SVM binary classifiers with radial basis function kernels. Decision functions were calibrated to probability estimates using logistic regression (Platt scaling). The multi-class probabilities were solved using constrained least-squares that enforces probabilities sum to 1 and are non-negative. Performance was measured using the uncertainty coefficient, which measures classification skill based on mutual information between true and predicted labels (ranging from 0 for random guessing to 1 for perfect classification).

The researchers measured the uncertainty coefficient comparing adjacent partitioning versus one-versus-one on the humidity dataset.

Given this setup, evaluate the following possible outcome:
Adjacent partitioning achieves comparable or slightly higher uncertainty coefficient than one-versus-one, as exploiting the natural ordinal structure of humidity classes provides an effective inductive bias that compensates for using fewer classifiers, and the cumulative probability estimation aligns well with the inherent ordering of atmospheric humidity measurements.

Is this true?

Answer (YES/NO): NO